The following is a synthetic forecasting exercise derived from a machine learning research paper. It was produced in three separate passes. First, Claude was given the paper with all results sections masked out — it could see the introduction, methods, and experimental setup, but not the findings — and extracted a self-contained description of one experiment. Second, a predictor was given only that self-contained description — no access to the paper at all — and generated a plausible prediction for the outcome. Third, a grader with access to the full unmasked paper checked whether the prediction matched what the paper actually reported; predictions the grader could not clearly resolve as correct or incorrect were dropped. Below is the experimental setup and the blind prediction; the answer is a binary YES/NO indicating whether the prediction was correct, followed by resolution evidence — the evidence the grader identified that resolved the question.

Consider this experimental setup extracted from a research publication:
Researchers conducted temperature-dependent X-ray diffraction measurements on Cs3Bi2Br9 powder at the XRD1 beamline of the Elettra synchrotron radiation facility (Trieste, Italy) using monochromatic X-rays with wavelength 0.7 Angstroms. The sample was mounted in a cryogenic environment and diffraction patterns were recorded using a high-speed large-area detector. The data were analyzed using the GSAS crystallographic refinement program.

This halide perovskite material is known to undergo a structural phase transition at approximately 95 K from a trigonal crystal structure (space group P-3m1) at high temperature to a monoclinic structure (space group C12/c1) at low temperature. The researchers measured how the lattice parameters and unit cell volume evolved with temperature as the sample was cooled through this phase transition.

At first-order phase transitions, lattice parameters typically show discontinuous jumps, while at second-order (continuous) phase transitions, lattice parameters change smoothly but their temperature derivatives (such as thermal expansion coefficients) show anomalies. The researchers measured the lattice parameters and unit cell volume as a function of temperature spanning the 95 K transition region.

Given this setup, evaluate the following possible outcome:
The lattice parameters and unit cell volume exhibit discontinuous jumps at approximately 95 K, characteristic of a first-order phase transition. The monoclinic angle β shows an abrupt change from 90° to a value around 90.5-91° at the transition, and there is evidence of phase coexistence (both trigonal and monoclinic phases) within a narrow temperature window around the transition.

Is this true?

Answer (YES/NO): NO